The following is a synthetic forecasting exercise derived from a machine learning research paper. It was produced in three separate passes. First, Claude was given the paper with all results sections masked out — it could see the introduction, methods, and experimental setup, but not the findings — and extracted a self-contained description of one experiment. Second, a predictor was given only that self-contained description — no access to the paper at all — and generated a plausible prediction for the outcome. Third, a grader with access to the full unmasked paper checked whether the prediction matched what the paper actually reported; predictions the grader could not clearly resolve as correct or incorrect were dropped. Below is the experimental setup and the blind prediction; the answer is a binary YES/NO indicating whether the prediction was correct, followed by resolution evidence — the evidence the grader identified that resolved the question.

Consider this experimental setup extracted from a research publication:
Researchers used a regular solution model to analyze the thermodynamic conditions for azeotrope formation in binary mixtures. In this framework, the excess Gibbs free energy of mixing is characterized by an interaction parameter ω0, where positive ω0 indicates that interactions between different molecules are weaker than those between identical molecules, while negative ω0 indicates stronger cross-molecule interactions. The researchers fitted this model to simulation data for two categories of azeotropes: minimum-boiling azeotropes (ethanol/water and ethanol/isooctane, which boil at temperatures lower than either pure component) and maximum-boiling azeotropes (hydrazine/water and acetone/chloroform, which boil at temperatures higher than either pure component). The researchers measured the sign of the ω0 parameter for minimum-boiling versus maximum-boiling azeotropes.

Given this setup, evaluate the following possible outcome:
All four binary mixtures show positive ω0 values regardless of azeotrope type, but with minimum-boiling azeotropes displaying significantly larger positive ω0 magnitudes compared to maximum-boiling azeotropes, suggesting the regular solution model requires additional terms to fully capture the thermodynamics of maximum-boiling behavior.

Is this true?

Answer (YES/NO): NO